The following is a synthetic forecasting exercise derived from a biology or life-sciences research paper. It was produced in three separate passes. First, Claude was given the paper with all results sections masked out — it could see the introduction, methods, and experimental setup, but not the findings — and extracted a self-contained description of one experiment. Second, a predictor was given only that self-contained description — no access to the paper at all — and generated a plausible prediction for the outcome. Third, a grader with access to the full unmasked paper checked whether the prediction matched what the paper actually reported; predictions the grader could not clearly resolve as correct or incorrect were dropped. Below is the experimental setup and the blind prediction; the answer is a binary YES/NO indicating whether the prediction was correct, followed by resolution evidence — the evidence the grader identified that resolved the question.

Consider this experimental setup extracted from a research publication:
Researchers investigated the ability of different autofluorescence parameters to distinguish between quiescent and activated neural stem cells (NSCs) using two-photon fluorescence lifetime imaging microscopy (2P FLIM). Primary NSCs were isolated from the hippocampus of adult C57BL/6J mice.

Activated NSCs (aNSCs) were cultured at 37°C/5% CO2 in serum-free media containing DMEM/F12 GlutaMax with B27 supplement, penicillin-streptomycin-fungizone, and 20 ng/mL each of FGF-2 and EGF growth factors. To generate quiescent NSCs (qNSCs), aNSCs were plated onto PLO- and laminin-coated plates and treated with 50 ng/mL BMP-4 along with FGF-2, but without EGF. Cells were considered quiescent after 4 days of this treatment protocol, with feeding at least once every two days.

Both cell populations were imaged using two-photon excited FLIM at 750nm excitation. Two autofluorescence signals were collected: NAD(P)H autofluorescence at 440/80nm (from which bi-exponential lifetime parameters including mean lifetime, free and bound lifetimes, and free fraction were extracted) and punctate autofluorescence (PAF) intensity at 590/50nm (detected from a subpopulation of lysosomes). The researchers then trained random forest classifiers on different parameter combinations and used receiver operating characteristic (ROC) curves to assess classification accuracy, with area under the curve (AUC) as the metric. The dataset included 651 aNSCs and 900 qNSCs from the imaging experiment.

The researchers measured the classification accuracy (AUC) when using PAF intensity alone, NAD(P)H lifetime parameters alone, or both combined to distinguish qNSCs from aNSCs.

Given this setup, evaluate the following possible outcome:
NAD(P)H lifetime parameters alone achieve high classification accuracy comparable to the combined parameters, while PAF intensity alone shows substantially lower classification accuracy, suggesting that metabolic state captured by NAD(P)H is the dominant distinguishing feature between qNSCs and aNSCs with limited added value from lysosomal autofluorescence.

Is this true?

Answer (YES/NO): YES